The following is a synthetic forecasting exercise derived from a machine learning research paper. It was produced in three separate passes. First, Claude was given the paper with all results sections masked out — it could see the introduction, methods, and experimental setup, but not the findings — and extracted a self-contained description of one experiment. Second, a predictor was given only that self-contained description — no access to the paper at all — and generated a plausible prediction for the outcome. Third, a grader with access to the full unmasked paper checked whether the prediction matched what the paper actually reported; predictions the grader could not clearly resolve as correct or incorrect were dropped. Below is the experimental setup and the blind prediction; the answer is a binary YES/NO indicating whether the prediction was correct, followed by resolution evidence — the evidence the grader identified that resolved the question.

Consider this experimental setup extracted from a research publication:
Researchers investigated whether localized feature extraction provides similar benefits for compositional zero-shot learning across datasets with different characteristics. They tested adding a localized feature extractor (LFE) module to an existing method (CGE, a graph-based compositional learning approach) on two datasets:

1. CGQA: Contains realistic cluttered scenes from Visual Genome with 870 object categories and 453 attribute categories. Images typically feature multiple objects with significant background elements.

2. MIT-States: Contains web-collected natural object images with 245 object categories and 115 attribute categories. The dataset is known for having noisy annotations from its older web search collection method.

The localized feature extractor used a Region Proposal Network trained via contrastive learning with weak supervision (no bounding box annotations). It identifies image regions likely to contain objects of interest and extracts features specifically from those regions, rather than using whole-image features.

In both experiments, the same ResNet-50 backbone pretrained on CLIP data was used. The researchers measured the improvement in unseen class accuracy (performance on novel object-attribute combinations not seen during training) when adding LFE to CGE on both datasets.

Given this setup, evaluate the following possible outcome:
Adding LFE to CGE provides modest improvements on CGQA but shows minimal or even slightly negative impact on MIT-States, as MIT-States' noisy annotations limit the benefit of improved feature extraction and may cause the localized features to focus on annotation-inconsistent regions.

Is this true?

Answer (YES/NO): NO